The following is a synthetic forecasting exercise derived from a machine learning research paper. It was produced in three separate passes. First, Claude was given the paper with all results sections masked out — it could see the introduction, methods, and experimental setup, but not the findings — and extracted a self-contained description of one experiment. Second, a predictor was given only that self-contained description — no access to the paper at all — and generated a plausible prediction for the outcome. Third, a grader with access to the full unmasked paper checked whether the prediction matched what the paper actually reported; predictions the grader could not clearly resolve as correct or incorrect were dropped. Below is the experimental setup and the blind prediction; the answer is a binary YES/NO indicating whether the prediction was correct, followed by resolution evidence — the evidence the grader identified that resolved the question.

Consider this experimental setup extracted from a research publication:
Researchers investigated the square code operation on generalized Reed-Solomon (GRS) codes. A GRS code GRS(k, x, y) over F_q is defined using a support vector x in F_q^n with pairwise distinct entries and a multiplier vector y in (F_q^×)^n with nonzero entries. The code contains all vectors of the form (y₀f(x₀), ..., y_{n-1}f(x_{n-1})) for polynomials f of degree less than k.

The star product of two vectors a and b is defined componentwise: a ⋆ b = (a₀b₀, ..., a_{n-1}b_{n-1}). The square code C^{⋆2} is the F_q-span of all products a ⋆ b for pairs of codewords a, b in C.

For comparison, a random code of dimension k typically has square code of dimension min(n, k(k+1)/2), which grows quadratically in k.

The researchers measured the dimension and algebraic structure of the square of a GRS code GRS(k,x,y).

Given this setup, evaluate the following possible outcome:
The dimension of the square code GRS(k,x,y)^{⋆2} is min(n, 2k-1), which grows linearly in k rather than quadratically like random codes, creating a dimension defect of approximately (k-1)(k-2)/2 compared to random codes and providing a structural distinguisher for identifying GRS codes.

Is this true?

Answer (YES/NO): YES